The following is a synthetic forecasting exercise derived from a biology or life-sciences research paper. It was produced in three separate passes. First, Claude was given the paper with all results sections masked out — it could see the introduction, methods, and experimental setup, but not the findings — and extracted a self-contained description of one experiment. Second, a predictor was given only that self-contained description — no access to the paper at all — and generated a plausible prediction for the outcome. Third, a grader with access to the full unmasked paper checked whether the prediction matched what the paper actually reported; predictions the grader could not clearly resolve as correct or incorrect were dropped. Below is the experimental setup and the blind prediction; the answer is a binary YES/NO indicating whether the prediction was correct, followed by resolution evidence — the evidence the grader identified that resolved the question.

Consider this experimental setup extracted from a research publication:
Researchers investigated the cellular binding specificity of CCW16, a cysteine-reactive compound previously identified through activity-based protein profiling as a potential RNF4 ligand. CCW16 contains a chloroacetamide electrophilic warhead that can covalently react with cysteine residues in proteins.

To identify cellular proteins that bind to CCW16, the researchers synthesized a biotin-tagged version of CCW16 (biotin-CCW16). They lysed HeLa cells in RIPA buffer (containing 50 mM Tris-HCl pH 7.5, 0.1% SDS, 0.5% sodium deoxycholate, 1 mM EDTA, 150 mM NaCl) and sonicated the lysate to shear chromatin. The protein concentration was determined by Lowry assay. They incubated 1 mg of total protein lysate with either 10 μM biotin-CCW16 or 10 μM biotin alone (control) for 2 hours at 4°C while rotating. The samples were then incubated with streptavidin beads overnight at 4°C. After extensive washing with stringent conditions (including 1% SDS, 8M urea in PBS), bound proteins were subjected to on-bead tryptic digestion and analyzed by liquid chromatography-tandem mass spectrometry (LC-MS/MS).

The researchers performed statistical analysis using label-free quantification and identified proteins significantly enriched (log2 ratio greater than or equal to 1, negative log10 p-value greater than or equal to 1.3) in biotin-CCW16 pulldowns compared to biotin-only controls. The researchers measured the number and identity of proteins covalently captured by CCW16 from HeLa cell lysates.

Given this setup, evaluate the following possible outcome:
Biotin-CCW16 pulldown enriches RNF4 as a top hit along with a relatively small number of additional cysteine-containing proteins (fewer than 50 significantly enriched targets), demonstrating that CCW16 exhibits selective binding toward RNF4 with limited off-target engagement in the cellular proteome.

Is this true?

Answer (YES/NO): NO